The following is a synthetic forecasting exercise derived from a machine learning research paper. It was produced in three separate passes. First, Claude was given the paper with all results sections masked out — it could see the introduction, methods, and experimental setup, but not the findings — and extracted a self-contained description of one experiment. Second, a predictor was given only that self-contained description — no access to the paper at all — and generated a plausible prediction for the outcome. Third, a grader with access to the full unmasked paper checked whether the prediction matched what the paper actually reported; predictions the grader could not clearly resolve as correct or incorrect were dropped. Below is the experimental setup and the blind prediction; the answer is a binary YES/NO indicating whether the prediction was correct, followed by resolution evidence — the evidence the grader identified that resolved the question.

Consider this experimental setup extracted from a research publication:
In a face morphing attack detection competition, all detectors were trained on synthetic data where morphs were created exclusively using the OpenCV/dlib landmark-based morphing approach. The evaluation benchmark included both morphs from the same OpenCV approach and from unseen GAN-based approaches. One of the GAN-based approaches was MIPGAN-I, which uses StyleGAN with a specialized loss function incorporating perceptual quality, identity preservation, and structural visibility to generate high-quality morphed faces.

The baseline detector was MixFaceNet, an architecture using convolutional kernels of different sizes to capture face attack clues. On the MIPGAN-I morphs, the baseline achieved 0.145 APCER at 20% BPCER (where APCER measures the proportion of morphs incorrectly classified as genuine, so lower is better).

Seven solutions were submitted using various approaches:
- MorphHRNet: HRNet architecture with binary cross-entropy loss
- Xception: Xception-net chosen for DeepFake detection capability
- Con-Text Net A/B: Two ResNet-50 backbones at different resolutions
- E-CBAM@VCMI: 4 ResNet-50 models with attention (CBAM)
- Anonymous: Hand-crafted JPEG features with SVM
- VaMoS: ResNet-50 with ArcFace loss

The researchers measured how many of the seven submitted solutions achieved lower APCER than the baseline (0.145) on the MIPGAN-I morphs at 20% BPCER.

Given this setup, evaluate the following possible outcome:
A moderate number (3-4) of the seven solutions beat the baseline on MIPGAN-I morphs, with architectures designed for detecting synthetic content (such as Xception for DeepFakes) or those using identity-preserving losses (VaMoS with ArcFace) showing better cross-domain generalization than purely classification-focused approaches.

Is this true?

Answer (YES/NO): NO